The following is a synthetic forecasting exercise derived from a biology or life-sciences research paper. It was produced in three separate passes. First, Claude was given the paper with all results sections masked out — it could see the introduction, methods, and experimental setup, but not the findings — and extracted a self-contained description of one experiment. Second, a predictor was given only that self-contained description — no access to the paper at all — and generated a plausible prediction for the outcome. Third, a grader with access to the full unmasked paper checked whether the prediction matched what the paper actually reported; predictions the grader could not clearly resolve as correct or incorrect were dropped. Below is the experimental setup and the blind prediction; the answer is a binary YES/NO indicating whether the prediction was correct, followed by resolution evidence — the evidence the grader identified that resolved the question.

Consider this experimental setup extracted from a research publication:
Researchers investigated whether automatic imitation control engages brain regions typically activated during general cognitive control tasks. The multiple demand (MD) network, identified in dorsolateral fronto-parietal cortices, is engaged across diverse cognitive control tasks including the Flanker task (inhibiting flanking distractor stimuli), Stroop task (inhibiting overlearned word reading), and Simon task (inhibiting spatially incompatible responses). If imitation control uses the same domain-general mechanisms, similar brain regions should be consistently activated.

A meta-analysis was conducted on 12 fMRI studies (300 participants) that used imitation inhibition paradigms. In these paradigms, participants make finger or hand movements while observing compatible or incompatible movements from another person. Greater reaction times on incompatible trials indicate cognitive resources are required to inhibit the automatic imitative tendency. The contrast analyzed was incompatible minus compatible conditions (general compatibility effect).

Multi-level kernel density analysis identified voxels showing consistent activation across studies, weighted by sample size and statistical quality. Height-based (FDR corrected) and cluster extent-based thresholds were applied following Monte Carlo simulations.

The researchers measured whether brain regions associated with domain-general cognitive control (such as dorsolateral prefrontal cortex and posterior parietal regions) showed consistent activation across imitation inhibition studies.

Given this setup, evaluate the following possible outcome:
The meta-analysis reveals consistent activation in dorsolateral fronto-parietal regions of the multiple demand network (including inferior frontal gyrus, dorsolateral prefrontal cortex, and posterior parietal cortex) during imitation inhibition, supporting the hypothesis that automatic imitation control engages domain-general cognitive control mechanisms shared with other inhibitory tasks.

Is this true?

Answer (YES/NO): YES